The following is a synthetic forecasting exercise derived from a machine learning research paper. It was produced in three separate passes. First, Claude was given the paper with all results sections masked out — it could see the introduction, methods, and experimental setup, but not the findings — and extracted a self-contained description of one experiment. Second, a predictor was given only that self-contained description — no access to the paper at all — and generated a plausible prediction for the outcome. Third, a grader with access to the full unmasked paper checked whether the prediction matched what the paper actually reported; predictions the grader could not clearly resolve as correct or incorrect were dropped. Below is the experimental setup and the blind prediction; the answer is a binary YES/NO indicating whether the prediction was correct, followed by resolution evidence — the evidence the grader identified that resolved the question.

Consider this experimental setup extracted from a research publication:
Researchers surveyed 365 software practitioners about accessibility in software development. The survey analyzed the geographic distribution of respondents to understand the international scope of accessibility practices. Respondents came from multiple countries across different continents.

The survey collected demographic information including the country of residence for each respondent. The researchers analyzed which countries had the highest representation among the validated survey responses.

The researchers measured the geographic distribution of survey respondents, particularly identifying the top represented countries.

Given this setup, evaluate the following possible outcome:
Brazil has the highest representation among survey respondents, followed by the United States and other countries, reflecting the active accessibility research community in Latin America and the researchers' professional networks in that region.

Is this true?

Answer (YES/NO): NO